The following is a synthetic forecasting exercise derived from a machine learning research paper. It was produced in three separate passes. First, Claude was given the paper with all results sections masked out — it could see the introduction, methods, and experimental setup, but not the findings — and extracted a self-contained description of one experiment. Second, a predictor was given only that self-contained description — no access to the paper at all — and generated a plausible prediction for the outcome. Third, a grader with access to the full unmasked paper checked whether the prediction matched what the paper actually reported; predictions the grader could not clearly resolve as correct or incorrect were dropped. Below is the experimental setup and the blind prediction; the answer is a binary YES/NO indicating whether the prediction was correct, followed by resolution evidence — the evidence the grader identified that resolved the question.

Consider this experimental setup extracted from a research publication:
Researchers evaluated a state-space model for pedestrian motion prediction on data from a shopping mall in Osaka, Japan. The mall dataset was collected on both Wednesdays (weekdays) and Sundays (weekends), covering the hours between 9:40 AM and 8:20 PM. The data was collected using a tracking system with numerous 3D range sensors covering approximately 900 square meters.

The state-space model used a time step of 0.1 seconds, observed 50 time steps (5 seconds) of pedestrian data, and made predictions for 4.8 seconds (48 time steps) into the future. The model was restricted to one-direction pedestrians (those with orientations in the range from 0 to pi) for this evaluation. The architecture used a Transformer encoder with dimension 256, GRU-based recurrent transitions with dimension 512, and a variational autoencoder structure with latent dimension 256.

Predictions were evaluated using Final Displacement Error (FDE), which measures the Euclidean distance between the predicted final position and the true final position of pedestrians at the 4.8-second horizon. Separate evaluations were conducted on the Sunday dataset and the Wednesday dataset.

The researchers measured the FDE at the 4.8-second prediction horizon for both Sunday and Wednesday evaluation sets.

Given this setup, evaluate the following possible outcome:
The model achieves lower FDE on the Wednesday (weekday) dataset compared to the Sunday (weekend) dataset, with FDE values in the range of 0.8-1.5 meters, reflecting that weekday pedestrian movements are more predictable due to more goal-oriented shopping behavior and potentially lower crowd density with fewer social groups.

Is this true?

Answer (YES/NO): NO